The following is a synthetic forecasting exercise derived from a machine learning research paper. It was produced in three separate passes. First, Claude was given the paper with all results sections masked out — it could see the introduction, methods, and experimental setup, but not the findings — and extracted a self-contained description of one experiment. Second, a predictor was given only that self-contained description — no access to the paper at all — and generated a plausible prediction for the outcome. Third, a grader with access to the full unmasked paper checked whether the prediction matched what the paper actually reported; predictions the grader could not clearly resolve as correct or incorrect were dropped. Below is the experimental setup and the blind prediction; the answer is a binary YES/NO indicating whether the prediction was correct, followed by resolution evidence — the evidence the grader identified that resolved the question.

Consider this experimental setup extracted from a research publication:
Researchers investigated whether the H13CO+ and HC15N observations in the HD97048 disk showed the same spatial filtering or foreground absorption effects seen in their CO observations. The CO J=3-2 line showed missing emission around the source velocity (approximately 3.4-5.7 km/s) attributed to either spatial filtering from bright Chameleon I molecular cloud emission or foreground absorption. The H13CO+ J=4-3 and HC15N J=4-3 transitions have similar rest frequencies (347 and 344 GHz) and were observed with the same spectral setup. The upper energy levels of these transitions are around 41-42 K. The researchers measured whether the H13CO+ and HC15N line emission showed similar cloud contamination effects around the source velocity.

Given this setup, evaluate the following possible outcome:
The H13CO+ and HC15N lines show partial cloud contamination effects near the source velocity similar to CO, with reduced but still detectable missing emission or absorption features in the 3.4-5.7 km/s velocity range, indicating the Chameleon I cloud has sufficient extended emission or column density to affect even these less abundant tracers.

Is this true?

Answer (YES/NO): NO